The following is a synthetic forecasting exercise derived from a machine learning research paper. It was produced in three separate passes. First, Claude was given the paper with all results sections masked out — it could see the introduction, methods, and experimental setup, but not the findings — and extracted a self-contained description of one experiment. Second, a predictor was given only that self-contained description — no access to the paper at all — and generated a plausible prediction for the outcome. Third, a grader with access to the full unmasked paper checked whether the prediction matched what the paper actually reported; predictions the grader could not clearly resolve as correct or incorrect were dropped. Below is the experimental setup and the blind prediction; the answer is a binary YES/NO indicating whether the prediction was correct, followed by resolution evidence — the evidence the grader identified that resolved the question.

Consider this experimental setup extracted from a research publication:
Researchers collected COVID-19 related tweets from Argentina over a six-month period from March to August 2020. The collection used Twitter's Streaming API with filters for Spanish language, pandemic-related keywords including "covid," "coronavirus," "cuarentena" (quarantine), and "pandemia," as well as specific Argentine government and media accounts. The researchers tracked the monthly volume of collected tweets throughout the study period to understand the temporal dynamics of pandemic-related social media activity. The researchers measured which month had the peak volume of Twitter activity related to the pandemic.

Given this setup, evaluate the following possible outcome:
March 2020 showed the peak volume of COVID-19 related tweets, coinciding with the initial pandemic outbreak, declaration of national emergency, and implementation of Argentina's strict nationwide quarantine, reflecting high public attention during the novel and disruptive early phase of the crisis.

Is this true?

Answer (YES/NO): NO